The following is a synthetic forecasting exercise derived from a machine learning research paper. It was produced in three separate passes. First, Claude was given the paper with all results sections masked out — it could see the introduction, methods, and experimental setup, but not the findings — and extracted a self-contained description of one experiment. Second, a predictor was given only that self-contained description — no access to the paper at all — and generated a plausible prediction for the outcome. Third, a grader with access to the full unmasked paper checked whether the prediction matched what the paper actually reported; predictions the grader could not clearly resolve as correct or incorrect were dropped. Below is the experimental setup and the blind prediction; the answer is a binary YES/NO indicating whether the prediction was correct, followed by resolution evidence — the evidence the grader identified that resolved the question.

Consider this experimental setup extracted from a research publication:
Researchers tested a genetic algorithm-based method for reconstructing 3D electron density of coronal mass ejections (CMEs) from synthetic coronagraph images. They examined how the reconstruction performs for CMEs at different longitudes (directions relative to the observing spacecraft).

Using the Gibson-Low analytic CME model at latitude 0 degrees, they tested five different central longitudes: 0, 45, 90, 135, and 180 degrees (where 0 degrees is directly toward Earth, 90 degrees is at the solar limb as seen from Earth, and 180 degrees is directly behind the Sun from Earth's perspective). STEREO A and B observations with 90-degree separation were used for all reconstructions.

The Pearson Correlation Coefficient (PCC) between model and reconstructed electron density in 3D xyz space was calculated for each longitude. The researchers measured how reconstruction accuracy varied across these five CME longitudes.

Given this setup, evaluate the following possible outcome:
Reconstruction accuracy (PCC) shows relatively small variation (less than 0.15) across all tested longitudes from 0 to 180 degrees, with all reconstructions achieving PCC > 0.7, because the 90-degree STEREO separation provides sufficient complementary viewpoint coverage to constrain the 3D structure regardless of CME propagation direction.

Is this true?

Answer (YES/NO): YES